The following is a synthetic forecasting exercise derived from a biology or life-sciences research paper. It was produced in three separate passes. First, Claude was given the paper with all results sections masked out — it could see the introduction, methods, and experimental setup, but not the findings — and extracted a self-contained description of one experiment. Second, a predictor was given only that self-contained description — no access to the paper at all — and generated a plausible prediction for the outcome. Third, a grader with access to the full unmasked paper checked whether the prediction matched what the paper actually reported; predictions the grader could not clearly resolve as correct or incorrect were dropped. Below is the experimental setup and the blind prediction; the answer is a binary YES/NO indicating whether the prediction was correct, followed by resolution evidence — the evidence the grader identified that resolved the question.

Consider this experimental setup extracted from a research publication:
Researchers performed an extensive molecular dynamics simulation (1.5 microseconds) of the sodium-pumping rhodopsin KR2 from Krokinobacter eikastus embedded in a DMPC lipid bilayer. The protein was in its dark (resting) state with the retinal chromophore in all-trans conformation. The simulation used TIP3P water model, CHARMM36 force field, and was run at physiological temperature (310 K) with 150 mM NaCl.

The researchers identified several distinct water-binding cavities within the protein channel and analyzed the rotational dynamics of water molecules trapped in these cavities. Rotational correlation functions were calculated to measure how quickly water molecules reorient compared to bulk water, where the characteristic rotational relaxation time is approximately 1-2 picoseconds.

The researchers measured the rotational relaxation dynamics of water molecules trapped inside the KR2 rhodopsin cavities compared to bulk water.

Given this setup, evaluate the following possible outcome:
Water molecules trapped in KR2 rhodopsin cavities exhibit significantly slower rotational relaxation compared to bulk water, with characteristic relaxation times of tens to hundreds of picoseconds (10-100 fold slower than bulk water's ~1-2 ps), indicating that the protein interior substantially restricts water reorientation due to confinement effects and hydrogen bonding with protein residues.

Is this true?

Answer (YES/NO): YES